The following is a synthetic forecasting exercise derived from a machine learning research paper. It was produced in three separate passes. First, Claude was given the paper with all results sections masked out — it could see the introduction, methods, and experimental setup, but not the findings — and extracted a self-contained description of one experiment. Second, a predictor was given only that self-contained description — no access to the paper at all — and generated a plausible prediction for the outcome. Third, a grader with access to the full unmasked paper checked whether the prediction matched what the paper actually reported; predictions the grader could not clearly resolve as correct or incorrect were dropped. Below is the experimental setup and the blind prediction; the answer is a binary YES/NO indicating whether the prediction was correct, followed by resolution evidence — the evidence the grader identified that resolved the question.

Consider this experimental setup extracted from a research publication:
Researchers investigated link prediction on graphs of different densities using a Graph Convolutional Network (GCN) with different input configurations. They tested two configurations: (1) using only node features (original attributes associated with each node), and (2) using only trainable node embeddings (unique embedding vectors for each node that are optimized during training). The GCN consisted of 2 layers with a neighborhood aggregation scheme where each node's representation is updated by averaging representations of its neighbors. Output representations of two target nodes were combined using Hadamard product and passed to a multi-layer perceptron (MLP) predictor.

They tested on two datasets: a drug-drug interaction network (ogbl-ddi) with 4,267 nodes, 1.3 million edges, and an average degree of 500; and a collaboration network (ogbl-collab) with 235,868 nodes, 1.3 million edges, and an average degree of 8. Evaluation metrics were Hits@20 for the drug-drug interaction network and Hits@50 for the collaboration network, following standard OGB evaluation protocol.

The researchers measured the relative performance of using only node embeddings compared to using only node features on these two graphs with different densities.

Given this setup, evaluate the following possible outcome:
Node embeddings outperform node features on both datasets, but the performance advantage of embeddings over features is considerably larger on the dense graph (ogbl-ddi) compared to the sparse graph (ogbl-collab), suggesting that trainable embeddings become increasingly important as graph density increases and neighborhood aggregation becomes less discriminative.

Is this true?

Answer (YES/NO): NO